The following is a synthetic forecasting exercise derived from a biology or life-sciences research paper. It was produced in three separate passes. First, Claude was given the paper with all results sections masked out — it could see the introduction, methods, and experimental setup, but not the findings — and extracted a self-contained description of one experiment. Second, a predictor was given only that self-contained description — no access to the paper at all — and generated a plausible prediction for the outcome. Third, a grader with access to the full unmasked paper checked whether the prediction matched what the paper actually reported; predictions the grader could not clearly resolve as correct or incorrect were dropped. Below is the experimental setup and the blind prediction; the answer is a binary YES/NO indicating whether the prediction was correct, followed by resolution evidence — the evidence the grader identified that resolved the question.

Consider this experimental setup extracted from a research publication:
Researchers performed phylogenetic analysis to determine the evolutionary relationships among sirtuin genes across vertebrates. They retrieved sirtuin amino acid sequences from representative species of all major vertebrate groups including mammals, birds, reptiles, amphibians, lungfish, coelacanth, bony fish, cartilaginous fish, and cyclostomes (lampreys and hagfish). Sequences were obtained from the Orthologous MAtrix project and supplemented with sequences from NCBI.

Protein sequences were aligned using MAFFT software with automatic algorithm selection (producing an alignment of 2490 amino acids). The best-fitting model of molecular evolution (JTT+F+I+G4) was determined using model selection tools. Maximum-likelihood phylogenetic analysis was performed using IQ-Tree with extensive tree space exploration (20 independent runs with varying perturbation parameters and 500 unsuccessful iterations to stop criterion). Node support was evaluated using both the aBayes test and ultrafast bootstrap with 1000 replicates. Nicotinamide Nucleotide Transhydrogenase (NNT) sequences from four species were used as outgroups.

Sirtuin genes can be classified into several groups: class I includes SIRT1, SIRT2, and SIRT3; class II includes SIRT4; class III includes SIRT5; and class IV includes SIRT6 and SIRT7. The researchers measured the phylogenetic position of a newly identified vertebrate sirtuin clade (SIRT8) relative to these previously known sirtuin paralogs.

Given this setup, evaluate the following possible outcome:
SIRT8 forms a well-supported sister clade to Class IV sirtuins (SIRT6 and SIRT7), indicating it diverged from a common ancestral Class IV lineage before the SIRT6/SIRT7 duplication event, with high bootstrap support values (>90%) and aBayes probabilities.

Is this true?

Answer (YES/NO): NO